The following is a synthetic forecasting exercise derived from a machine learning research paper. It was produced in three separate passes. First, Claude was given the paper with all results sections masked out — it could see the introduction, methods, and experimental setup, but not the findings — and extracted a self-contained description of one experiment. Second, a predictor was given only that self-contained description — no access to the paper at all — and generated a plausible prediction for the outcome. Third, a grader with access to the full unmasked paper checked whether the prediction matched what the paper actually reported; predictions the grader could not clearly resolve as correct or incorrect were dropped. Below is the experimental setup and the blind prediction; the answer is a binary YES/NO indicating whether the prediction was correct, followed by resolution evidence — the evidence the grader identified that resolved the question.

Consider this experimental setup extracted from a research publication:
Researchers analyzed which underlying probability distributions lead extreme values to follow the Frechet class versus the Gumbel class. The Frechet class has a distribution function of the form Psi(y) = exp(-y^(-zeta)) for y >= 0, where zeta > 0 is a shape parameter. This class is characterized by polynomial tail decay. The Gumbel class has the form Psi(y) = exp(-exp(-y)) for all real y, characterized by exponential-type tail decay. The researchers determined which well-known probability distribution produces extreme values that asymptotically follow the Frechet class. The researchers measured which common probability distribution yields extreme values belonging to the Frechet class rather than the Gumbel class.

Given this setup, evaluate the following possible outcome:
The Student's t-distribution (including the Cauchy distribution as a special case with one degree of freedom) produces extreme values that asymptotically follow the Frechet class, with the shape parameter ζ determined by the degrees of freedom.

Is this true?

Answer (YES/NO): NO